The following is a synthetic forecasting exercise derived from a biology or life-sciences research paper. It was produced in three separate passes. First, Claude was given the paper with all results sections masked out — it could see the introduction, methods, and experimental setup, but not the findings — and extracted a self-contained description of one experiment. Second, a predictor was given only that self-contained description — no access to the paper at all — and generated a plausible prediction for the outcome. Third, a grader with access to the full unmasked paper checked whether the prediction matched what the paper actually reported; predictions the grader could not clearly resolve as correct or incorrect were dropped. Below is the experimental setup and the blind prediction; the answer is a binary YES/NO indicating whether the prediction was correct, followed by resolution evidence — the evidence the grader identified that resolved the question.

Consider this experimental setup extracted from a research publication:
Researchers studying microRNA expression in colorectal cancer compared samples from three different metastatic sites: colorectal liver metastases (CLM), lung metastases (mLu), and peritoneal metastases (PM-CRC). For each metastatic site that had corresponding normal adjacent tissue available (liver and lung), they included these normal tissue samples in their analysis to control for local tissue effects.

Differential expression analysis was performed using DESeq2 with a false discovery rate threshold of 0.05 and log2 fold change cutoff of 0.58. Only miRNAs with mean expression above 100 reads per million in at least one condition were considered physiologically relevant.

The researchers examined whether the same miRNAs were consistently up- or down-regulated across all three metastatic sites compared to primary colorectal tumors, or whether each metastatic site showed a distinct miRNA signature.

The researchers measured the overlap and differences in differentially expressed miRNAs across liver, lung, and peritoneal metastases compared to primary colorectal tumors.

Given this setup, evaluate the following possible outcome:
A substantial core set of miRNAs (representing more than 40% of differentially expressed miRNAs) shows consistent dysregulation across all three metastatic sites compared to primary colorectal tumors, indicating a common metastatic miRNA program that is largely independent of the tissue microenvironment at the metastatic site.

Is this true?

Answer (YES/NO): NO